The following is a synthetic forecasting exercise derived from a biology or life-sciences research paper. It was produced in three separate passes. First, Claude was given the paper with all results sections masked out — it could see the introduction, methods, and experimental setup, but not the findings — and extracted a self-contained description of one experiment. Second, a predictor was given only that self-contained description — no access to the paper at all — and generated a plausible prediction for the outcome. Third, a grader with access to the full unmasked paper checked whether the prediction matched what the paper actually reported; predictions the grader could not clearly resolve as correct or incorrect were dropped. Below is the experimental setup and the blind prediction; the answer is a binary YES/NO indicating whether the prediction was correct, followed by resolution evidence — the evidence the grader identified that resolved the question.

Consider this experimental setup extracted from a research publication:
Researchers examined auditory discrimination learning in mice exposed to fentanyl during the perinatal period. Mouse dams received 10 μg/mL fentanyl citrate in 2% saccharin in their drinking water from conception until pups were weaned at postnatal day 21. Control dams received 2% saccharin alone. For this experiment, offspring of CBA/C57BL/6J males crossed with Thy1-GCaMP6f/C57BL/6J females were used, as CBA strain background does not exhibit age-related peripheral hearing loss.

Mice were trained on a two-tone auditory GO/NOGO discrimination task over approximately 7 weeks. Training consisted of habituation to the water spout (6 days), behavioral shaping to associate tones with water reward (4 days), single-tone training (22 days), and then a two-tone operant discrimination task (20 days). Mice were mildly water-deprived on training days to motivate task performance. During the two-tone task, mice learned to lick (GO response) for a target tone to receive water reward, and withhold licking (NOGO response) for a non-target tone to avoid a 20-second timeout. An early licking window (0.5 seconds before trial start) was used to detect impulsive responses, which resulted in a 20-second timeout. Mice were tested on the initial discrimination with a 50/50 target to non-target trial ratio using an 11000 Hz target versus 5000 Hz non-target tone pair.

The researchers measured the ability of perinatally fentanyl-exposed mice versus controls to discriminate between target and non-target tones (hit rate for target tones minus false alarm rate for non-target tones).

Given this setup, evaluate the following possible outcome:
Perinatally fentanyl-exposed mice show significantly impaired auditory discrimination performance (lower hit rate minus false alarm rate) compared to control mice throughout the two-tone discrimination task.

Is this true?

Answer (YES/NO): YES